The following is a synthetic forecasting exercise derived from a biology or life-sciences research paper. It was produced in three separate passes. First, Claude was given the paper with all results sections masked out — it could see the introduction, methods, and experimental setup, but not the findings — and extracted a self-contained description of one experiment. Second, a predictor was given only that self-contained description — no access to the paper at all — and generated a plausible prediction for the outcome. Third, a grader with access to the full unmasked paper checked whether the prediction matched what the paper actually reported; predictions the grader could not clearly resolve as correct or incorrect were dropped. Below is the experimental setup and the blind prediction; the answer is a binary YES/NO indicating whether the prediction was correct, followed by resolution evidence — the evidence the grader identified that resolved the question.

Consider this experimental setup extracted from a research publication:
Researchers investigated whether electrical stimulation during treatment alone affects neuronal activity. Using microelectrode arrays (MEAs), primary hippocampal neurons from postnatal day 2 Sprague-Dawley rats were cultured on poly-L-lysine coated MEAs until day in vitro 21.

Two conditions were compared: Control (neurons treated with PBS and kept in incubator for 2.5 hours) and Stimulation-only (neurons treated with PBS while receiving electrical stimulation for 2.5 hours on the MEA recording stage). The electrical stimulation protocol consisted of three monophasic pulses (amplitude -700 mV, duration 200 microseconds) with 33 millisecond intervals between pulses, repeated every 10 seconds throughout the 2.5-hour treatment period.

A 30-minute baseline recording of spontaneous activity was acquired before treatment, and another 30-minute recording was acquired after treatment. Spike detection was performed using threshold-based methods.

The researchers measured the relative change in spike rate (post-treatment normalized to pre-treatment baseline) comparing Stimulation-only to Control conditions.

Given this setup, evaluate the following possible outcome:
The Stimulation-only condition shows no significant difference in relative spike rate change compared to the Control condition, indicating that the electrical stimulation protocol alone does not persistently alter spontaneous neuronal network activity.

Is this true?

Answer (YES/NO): NO